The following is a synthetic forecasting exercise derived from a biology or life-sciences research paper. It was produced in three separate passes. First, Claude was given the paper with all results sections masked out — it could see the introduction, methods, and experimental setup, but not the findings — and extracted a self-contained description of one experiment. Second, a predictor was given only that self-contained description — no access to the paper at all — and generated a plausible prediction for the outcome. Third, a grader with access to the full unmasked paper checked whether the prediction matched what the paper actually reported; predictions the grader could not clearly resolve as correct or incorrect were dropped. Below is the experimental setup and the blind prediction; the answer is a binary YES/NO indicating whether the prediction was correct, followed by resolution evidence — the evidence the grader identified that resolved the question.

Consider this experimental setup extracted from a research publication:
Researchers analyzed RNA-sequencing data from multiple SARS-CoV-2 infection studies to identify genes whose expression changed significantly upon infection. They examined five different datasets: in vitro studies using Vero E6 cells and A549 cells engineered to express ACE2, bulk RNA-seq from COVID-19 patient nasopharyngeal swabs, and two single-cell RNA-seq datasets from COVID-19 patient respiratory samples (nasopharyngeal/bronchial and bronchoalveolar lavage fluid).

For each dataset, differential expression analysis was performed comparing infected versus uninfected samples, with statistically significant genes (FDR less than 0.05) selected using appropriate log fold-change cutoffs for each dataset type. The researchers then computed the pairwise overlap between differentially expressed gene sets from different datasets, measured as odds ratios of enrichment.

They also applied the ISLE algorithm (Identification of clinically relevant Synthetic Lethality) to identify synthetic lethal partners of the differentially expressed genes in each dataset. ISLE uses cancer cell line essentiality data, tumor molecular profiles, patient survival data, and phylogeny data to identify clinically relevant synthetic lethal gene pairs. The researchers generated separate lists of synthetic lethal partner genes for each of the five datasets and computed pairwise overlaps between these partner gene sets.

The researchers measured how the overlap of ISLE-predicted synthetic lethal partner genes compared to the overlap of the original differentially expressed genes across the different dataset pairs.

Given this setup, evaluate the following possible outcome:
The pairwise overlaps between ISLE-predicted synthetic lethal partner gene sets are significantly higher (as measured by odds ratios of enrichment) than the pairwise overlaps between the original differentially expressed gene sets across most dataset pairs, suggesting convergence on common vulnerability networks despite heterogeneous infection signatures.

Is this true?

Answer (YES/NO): YES